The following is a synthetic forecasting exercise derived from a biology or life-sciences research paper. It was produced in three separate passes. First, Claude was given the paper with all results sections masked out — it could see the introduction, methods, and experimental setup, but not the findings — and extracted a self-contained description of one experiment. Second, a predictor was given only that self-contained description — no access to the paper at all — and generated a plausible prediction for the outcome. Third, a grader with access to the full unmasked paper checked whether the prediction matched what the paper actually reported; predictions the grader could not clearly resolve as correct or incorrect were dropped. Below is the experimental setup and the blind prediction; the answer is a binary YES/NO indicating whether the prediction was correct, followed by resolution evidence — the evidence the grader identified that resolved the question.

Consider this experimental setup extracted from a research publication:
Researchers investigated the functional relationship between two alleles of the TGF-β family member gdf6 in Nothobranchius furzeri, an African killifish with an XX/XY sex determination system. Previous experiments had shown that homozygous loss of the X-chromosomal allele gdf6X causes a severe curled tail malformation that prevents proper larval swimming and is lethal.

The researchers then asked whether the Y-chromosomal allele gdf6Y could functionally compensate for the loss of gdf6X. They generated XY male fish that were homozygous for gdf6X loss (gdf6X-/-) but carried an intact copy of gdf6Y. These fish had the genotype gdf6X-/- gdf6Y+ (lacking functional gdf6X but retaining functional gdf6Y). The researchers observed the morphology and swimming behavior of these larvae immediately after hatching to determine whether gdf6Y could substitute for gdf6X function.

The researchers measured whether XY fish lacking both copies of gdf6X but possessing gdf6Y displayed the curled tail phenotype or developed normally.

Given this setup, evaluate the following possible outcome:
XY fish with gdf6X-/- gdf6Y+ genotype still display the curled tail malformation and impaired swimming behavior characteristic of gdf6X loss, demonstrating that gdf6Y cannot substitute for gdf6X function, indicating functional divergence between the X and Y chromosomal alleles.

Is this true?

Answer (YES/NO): NO